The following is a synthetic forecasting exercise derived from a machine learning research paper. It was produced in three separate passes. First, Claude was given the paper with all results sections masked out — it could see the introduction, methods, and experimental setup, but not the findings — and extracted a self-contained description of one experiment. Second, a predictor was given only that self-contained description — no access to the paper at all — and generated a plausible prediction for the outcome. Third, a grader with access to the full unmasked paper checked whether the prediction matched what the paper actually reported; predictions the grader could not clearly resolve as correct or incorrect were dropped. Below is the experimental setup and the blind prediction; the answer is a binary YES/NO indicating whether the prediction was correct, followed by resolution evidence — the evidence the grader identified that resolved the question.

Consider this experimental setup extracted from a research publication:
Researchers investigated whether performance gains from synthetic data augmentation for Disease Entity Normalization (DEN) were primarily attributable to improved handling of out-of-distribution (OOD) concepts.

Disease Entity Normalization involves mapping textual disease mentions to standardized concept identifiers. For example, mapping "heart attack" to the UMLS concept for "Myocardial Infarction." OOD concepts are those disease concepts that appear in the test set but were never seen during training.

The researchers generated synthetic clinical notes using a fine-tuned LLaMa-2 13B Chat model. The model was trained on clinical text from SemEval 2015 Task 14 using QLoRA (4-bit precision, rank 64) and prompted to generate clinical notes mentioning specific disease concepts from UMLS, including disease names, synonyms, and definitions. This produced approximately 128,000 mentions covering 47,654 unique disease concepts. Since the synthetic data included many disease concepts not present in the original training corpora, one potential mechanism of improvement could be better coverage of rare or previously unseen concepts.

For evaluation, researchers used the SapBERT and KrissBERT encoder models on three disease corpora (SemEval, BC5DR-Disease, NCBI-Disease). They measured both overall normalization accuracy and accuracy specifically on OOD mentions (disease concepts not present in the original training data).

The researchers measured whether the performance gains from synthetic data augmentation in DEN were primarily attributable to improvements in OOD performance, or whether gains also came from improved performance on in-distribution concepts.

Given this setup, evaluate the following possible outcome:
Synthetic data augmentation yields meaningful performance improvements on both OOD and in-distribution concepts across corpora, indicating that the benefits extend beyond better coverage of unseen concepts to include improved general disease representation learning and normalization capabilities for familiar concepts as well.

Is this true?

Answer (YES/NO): YES